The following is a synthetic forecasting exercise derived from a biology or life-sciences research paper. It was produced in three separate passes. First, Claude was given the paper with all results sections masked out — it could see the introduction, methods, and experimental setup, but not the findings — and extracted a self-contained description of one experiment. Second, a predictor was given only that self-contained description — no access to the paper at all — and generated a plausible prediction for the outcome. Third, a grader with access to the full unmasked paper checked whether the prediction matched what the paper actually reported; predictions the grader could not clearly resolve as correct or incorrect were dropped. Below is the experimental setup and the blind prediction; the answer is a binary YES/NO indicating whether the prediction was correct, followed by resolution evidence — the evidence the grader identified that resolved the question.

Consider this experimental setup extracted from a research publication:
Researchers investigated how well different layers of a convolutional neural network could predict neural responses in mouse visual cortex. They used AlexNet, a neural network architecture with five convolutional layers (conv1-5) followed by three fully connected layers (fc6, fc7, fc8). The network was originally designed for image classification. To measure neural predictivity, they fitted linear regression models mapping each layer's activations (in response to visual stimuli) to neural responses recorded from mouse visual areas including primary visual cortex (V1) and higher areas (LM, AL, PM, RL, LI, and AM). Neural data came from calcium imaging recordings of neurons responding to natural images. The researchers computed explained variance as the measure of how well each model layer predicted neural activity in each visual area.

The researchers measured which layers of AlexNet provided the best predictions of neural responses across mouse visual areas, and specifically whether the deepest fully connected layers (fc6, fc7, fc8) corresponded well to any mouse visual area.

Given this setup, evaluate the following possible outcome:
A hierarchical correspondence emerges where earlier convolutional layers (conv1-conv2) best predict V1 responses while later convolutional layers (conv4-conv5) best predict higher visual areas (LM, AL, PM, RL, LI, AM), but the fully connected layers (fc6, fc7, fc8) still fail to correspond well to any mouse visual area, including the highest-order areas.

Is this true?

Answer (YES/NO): NO